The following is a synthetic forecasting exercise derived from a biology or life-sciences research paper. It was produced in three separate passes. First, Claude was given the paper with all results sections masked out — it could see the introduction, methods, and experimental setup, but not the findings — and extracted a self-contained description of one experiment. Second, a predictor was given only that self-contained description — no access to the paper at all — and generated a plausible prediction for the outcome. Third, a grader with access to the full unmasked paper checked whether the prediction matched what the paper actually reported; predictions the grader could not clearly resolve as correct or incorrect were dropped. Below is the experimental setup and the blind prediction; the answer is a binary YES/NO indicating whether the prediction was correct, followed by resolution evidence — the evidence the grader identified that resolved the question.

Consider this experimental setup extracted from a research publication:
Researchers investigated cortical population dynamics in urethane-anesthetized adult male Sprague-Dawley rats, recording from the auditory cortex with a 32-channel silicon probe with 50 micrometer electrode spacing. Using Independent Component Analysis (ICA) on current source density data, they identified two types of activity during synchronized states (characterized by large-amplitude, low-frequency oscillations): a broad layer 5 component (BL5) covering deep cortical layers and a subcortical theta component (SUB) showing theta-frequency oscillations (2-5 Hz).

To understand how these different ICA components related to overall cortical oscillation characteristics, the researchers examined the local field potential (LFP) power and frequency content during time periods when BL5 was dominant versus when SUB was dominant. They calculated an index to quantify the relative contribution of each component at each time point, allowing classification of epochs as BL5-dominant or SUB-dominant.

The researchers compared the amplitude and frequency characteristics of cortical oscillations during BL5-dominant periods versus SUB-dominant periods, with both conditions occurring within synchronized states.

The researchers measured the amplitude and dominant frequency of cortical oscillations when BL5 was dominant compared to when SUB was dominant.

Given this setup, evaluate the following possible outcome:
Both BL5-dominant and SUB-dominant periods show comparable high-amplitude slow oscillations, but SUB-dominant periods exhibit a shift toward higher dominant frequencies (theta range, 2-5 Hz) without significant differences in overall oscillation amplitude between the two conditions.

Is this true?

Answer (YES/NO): NO